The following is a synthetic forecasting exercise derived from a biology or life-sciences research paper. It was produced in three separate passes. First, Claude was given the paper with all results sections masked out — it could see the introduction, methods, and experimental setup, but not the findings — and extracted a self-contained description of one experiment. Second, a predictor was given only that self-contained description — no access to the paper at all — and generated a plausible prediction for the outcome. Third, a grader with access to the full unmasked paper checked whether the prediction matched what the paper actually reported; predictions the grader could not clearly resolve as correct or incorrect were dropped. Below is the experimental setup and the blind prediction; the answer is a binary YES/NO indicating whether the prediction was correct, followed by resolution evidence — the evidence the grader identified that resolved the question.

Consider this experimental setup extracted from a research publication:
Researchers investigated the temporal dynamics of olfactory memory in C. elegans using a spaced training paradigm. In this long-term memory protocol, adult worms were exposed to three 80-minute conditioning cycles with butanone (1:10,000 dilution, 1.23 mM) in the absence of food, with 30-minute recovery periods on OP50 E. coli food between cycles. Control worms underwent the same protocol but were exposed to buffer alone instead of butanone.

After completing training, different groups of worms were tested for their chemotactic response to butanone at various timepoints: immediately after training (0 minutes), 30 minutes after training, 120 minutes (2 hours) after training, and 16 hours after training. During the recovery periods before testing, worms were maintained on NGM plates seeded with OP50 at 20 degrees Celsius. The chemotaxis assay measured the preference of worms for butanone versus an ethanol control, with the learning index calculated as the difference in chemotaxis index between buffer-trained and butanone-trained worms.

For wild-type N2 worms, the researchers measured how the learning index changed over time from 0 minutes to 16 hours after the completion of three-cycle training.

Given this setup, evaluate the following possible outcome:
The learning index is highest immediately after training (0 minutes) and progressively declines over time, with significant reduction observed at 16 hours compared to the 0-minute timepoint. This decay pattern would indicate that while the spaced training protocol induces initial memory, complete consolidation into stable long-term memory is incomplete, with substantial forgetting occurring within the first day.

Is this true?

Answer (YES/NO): NO